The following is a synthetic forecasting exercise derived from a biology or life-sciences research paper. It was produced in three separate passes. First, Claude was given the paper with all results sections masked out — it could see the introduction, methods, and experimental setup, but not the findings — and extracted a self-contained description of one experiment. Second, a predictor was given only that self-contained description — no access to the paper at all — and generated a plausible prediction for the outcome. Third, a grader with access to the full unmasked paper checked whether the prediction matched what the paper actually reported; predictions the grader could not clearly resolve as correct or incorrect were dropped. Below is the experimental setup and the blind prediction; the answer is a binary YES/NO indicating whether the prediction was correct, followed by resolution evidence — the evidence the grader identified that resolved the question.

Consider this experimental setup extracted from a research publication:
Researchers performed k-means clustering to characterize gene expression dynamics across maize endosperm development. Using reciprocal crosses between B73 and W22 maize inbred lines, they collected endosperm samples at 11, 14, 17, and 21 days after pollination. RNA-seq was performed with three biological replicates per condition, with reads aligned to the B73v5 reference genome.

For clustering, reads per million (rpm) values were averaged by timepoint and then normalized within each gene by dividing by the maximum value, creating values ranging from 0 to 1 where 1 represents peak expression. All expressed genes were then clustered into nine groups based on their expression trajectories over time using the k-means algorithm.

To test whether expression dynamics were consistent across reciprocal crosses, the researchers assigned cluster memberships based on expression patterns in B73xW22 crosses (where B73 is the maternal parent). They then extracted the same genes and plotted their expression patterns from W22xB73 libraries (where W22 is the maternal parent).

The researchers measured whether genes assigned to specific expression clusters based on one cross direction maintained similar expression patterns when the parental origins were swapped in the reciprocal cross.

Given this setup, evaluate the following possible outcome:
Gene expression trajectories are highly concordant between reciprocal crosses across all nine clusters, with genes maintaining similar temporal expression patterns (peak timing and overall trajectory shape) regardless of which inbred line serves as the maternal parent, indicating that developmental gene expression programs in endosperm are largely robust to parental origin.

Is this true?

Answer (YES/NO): YES